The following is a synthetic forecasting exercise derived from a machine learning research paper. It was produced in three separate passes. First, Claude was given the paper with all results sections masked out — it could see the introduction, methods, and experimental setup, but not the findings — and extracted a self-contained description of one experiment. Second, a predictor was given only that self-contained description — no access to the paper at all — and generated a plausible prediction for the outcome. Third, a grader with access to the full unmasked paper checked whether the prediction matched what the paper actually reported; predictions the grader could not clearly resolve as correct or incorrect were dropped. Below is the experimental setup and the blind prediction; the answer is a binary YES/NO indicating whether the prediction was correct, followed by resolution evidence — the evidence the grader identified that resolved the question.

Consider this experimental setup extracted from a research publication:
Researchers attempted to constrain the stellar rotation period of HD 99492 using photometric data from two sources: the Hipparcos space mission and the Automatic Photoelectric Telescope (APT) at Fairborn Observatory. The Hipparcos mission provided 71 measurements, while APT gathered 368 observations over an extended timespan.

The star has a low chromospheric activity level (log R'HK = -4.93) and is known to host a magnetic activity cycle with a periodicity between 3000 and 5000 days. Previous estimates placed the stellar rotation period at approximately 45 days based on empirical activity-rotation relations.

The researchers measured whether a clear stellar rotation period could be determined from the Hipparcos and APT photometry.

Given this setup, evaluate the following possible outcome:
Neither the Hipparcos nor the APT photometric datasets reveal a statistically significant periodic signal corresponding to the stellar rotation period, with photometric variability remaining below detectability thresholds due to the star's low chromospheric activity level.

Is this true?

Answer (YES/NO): YES